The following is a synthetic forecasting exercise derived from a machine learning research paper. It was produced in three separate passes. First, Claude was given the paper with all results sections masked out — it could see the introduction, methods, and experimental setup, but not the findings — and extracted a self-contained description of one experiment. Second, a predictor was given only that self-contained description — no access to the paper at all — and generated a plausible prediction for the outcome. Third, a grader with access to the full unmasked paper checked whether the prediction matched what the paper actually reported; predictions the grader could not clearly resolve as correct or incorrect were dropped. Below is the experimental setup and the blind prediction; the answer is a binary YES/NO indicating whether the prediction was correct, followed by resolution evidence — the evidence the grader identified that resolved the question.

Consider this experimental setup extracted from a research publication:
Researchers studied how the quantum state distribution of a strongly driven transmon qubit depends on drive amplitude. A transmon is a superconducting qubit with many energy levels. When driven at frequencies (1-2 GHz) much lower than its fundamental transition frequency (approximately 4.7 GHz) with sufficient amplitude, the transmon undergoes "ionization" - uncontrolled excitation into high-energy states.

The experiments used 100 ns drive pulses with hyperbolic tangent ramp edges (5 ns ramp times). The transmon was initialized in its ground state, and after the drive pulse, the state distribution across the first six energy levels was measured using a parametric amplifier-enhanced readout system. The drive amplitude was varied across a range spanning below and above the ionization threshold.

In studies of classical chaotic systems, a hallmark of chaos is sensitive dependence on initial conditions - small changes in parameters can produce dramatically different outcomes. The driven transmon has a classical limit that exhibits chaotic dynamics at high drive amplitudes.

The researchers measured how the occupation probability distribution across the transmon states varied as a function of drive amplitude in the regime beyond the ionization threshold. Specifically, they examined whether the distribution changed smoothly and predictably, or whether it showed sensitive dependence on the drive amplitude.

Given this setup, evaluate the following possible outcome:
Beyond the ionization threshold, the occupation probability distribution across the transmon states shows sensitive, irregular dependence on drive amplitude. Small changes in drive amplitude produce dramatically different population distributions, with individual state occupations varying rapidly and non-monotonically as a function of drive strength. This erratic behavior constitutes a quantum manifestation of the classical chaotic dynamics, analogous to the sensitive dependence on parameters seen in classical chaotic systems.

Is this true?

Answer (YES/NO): YES